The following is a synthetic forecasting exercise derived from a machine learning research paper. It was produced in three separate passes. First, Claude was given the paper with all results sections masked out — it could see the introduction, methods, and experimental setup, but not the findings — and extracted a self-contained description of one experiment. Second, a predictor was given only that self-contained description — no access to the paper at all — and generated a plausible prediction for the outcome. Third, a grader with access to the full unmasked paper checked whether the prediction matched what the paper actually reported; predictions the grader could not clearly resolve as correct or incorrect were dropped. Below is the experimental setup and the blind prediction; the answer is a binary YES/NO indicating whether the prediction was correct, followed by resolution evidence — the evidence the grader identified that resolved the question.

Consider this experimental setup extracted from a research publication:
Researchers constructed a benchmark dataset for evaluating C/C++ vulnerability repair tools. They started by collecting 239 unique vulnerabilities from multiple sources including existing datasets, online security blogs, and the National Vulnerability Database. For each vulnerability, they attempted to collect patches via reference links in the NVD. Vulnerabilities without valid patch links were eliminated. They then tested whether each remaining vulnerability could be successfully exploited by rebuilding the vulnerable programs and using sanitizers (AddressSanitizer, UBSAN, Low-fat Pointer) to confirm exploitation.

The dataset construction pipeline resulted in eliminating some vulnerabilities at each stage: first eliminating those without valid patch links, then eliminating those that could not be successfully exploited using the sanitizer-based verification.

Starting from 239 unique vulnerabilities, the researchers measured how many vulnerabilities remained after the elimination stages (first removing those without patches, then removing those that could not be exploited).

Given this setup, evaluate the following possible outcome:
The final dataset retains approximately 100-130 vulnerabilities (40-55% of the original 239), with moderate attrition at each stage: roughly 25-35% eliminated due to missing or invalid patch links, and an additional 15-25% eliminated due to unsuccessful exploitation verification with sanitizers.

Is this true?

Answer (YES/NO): NO